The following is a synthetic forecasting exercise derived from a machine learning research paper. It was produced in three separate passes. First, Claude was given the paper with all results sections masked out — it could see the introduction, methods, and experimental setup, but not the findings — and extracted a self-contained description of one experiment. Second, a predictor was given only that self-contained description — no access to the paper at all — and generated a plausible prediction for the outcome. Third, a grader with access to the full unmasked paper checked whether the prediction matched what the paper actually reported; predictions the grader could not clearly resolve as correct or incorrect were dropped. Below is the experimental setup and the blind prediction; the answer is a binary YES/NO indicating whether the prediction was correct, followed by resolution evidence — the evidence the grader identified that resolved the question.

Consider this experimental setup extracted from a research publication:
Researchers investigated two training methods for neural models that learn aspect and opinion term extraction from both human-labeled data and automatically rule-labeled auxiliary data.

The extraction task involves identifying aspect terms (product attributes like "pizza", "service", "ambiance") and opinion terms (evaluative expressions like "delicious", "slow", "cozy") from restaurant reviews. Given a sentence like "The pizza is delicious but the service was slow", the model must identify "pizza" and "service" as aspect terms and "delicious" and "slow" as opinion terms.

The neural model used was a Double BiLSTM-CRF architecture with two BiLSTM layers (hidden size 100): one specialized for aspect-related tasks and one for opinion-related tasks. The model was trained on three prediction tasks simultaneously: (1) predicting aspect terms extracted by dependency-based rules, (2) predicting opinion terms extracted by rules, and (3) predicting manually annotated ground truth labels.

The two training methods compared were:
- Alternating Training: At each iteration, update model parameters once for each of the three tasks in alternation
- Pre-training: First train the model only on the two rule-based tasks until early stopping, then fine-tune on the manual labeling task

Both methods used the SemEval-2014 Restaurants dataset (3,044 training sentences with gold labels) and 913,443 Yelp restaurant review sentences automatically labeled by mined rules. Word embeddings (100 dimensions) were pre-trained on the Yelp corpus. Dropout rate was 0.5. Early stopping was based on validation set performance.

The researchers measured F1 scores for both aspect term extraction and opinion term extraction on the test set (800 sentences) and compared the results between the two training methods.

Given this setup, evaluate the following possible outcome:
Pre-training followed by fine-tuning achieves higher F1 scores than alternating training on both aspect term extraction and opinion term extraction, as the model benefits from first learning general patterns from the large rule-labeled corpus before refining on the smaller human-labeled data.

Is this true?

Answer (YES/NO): NO